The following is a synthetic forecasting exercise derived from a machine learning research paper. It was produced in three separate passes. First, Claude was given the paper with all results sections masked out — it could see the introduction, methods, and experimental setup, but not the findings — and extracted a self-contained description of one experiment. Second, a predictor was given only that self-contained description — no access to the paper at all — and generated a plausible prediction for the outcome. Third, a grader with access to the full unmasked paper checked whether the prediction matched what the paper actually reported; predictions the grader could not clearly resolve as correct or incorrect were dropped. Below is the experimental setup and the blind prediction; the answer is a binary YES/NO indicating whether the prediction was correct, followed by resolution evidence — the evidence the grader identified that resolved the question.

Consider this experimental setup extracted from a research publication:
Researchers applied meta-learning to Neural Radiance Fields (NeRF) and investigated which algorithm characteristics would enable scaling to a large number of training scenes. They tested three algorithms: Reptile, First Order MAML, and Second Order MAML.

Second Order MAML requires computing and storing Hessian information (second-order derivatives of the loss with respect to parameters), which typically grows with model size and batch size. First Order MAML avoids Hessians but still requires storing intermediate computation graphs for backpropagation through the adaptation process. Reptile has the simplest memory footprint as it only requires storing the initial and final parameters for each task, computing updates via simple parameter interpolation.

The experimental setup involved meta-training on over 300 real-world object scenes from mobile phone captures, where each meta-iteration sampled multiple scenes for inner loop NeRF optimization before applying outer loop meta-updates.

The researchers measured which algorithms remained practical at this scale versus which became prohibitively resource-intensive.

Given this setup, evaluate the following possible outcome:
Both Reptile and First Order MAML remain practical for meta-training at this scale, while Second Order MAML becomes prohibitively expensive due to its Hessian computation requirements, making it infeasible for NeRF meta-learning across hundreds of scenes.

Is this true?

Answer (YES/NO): NO